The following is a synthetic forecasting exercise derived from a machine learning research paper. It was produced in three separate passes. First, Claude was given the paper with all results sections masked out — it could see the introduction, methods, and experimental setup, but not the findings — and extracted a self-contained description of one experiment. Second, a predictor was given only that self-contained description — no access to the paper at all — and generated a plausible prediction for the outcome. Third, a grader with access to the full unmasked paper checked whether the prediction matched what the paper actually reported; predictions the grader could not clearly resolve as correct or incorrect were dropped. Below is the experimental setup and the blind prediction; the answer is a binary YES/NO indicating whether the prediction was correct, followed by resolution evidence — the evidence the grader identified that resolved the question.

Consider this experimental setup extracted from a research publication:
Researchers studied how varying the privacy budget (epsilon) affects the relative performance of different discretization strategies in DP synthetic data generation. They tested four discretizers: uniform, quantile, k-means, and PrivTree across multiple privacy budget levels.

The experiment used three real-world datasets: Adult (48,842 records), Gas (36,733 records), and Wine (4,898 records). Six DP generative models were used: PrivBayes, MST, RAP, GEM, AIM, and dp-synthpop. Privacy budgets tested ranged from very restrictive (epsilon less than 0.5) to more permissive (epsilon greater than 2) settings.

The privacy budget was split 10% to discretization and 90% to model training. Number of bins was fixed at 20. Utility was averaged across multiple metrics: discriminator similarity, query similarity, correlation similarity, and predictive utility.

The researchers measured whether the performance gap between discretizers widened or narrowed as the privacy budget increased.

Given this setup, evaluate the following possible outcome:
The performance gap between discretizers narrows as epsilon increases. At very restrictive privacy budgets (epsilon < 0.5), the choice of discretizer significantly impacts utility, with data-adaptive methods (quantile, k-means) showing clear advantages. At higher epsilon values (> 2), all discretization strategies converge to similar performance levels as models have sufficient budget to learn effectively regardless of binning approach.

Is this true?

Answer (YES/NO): NO